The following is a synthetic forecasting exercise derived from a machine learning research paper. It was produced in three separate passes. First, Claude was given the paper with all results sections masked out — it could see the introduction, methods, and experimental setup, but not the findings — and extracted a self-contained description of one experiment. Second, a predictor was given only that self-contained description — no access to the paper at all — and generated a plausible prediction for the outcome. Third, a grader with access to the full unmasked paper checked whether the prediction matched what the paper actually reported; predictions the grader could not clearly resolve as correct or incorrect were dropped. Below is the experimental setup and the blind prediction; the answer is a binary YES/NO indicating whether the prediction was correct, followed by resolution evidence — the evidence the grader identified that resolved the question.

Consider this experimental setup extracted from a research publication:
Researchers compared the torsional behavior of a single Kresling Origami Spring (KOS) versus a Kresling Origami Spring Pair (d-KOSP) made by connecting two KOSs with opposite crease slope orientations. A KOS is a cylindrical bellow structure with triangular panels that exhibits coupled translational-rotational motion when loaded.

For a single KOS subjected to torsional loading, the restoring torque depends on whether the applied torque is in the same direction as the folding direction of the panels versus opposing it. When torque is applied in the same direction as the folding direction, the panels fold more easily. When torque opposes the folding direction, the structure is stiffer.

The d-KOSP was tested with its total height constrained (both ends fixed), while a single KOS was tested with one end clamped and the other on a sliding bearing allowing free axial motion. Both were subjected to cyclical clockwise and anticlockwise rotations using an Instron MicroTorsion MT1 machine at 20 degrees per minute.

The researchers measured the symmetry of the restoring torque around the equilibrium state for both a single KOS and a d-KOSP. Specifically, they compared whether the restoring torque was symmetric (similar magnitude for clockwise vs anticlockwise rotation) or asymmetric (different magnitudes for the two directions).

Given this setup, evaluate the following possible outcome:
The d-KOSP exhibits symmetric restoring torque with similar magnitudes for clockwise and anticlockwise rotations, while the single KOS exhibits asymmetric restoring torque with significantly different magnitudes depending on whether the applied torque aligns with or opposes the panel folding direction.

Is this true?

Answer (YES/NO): YES